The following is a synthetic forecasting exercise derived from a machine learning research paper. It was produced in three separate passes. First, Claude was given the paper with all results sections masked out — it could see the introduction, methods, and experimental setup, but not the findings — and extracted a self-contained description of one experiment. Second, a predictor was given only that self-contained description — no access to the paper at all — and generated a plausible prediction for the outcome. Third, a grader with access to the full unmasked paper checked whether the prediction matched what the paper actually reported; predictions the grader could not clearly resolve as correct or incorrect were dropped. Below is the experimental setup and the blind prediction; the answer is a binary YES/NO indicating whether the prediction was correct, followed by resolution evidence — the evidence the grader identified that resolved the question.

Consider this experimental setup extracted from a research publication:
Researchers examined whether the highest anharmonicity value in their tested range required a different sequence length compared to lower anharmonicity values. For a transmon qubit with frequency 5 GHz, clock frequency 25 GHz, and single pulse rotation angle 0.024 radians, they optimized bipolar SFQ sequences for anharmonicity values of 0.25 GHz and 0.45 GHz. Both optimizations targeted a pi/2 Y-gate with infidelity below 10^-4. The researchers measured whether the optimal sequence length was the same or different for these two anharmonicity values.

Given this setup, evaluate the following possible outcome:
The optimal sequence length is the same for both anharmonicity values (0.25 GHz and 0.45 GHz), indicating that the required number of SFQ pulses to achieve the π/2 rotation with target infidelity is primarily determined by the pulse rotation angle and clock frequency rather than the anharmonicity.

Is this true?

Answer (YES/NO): NO